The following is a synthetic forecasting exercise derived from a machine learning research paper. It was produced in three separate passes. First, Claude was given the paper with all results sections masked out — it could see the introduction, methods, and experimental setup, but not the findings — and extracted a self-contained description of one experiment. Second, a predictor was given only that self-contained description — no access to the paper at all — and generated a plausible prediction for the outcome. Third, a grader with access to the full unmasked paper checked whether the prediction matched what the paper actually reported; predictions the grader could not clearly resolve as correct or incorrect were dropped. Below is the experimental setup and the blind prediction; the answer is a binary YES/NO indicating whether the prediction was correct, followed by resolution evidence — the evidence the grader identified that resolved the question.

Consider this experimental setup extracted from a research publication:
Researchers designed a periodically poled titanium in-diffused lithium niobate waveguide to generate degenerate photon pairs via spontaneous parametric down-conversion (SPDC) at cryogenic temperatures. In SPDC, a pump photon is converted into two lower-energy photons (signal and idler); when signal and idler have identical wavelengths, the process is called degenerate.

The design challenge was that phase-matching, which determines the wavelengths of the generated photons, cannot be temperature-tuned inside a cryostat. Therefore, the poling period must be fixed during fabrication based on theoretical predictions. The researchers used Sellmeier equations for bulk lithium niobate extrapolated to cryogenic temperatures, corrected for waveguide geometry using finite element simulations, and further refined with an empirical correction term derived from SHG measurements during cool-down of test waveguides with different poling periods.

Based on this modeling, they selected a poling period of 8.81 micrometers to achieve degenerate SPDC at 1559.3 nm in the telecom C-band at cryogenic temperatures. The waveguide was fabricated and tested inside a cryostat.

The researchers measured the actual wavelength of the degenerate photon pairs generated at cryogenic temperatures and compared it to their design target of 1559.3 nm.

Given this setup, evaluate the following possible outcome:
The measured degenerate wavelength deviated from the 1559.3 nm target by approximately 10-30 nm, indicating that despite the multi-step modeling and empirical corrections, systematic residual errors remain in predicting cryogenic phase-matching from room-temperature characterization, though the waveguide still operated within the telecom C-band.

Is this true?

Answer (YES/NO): NO